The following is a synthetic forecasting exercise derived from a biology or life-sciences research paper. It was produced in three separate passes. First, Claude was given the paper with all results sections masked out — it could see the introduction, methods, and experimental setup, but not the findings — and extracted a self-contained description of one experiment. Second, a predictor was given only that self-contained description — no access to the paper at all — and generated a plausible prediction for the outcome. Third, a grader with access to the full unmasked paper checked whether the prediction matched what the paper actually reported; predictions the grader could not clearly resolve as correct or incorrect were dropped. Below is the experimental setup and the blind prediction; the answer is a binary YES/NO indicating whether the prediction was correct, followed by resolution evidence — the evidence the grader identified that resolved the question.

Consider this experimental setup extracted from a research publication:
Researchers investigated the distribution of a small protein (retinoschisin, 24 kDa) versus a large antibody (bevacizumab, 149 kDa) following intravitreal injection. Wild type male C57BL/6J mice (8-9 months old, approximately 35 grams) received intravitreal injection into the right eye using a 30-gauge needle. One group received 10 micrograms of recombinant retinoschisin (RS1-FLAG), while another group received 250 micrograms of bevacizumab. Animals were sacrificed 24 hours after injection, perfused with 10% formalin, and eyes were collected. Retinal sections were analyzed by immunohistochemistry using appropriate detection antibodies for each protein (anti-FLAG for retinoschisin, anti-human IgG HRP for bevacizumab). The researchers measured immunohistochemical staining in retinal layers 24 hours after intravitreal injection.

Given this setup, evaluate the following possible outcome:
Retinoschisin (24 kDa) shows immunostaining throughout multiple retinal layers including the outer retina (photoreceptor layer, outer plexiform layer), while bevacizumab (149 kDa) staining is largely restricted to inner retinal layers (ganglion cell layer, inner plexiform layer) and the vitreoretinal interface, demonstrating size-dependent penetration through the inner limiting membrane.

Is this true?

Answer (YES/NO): NO